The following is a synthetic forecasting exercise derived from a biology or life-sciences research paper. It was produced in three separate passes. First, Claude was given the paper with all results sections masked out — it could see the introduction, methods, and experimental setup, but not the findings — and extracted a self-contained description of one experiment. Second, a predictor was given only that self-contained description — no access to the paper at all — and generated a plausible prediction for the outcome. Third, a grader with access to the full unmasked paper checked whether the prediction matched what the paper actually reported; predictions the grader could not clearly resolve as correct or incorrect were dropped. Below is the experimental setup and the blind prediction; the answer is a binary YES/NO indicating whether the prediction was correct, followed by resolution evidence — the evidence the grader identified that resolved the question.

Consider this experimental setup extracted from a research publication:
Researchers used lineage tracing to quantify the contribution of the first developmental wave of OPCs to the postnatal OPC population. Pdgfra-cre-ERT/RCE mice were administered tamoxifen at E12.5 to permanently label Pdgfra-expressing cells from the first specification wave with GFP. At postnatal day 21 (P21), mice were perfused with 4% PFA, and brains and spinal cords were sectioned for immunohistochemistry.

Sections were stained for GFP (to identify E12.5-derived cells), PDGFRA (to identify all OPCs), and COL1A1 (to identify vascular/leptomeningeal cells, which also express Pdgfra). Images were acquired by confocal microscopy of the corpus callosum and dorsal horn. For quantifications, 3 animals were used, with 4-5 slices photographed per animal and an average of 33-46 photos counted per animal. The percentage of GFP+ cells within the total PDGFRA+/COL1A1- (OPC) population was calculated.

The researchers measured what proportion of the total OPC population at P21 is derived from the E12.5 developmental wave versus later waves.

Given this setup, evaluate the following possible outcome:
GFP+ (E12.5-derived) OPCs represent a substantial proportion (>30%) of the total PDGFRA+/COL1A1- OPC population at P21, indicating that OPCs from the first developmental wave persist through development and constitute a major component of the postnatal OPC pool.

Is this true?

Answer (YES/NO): NO